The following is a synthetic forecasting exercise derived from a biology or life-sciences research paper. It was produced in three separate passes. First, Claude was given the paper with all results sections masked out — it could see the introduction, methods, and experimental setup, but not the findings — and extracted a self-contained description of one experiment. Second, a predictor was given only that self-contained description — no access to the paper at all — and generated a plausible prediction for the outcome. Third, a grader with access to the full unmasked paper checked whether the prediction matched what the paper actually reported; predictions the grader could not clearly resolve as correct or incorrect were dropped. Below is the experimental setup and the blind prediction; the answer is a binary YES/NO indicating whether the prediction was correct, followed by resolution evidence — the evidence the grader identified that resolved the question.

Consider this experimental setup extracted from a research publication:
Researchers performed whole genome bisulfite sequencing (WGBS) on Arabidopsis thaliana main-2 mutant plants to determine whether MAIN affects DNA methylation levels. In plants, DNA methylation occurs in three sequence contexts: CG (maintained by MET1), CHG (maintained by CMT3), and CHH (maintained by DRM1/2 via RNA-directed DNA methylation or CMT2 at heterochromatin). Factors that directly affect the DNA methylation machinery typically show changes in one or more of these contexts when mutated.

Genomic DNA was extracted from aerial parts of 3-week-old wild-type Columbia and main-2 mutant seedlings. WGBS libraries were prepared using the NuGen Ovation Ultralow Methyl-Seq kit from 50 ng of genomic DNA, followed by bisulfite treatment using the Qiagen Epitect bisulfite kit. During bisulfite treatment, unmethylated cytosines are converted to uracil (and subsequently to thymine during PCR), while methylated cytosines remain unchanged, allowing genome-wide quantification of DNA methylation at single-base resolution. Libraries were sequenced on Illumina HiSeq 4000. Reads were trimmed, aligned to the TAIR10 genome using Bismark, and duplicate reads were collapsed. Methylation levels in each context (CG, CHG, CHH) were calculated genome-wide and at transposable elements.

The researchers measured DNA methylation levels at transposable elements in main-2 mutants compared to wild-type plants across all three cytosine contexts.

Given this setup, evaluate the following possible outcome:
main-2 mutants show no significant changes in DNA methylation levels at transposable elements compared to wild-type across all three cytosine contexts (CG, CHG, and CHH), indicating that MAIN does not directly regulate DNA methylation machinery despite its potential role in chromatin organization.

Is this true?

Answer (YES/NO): YES